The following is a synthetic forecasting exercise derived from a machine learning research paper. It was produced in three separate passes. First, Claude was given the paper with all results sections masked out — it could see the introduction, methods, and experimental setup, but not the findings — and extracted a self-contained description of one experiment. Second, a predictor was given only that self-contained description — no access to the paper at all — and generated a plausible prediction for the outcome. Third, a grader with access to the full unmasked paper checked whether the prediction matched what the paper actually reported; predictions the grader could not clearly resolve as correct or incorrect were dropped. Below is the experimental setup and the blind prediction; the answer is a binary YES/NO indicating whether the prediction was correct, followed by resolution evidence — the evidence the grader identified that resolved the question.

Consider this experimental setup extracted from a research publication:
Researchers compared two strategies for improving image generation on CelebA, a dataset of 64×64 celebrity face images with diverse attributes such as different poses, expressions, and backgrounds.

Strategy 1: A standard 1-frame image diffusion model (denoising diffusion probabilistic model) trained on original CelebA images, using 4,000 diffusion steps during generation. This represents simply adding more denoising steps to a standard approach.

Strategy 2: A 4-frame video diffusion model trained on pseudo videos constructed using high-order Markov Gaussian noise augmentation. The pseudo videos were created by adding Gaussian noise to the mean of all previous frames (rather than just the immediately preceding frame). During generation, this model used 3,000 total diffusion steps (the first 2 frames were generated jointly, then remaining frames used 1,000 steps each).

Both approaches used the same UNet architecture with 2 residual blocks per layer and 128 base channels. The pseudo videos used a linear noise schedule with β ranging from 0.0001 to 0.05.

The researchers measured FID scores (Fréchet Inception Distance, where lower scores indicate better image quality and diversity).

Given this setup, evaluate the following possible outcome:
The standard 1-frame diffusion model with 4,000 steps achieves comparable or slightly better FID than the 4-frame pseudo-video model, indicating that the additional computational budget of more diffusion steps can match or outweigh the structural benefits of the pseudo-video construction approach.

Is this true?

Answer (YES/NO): NO